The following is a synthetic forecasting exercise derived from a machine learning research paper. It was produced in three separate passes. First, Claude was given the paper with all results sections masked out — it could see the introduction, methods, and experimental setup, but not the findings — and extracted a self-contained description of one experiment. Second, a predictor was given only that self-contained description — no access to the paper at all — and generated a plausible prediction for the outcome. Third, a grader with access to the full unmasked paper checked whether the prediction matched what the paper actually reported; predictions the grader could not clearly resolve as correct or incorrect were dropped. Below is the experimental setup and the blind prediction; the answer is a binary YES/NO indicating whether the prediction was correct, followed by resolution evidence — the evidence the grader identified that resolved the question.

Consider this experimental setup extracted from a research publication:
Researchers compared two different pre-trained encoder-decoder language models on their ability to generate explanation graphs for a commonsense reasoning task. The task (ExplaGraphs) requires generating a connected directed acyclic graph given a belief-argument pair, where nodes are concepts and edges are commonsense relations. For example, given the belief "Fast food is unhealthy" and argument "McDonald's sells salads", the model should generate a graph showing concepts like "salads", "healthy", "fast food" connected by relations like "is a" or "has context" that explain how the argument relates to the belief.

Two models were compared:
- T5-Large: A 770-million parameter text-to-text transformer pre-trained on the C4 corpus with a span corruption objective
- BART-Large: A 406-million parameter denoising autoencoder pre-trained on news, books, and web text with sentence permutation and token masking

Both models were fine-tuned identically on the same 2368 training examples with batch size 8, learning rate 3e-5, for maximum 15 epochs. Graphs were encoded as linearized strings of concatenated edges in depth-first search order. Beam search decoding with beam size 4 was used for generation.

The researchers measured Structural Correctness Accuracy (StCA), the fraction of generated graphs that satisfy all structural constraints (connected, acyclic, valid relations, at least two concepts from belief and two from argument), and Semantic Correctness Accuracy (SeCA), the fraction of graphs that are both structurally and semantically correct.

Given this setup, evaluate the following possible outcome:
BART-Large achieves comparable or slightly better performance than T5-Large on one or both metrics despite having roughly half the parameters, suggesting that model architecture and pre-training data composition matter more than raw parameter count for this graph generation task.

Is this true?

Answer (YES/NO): NO